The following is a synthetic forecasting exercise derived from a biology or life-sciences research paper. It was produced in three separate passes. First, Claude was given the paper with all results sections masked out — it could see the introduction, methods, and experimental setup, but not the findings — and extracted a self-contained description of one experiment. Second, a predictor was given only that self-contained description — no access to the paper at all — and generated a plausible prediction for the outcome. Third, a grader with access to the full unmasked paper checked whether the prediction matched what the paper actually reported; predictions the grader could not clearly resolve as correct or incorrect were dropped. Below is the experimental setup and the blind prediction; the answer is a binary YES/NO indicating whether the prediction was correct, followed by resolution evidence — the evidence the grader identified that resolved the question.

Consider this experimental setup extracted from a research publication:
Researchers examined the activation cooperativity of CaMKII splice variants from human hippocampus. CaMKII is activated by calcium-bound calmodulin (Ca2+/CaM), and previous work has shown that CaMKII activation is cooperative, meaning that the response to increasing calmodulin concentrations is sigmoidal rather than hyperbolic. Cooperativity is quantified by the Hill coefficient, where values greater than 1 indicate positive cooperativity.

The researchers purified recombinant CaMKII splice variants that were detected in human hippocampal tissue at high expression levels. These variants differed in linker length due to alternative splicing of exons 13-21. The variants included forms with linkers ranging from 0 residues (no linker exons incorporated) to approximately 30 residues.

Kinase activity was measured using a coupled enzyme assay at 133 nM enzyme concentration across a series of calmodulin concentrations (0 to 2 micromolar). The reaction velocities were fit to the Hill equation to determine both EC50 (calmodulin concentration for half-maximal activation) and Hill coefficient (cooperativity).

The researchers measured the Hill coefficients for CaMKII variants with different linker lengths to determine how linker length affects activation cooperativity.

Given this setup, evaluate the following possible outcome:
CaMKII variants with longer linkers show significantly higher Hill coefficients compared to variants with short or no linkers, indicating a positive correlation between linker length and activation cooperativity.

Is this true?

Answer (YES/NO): NO